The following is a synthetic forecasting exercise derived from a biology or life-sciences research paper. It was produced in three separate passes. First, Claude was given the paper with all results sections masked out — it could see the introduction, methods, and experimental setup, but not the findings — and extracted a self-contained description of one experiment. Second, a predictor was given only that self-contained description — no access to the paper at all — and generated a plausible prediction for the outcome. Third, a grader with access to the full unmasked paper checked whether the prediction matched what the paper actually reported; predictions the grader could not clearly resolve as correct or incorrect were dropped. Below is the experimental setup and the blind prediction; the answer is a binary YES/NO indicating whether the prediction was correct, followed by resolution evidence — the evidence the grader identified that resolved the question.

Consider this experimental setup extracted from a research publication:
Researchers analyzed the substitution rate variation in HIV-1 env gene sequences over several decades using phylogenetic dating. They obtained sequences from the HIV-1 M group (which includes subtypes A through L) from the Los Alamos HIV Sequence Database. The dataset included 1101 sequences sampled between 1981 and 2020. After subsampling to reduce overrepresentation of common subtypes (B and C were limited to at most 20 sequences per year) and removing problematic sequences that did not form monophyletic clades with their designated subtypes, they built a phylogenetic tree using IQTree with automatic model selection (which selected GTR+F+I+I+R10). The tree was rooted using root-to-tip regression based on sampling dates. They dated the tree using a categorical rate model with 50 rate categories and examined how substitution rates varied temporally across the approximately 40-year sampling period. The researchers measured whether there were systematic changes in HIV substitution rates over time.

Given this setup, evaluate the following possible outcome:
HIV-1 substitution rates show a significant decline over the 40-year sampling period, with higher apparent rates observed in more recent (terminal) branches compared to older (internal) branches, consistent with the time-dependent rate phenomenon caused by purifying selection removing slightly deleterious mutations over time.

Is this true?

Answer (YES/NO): NO